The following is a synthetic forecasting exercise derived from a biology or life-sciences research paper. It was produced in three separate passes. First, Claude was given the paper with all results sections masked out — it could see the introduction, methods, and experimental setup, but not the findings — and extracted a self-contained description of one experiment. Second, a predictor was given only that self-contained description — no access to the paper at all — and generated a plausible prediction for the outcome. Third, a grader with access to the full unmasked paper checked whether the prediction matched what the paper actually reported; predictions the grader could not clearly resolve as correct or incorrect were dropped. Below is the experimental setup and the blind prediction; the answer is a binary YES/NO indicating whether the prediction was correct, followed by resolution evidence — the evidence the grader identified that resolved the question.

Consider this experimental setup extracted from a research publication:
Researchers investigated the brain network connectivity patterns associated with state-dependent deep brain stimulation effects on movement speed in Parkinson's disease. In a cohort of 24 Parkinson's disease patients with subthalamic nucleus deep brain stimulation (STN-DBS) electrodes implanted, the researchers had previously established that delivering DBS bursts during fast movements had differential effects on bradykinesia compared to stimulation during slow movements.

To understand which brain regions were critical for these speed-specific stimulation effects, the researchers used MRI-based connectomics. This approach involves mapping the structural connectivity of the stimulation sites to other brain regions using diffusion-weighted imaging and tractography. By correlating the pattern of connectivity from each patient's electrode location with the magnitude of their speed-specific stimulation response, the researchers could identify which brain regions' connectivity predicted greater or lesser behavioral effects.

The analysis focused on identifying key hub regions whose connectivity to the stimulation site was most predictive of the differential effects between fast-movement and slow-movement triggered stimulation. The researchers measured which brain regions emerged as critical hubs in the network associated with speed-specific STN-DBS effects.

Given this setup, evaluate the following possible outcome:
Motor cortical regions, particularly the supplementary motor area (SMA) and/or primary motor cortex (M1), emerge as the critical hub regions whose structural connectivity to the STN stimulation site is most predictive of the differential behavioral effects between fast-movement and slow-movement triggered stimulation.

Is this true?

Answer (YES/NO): NO